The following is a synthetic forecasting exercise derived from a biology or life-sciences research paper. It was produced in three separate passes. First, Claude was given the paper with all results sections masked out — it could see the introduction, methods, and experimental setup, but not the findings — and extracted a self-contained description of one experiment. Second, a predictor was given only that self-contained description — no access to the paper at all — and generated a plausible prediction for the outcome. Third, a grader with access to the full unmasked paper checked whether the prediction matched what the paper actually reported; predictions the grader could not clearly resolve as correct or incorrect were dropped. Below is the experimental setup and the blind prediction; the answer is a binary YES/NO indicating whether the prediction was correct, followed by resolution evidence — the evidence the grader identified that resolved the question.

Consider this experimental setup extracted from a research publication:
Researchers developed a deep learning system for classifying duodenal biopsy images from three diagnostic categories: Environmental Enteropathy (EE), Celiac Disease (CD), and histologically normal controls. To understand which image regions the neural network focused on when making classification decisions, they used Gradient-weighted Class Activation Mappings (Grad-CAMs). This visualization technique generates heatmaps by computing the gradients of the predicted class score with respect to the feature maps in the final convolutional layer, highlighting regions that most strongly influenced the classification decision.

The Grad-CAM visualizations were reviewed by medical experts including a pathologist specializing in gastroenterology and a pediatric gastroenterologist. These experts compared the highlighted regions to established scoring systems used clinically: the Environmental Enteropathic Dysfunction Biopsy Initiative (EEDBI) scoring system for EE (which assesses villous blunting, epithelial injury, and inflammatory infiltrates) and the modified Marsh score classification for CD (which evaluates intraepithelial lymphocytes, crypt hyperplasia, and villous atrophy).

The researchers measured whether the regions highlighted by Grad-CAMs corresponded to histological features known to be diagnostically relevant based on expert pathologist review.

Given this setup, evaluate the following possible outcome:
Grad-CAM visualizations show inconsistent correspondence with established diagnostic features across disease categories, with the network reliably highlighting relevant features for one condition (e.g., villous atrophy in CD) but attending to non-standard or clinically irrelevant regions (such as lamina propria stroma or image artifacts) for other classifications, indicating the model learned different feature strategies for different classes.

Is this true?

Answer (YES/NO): NO